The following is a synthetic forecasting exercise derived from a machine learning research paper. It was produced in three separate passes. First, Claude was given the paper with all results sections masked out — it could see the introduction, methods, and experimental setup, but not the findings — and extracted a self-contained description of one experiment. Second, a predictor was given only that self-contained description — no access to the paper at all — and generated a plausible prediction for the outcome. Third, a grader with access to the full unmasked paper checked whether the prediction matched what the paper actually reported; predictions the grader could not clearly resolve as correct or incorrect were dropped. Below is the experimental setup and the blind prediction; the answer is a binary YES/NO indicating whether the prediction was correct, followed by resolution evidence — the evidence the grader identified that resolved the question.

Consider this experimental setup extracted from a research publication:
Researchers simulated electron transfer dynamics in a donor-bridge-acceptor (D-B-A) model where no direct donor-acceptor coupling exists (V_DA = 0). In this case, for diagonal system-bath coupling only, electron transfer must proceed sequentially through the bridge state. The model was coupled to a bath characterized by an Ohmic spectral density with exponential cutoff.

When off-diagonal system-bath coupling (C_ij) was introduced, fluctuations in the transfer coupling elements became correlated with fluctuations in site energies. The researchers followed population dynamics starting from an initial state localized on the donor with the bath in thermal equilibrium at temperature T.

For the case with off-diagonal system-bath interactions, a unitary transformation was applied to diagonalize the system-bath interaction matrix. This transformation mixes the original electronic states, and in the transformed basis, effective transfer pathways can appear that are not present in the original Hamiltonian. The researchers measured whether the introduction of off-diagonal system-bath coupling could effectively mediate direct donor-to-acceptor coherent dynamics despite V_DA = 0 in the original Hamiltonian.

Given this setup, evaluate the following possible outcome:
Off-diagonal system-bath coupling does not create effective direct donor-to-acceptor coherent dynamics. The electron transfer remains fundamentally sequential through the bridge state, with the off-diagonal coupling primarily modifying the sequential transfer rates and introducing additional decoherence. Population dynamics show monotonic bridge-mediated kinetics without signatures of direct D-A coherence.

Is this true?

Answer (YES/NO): NO